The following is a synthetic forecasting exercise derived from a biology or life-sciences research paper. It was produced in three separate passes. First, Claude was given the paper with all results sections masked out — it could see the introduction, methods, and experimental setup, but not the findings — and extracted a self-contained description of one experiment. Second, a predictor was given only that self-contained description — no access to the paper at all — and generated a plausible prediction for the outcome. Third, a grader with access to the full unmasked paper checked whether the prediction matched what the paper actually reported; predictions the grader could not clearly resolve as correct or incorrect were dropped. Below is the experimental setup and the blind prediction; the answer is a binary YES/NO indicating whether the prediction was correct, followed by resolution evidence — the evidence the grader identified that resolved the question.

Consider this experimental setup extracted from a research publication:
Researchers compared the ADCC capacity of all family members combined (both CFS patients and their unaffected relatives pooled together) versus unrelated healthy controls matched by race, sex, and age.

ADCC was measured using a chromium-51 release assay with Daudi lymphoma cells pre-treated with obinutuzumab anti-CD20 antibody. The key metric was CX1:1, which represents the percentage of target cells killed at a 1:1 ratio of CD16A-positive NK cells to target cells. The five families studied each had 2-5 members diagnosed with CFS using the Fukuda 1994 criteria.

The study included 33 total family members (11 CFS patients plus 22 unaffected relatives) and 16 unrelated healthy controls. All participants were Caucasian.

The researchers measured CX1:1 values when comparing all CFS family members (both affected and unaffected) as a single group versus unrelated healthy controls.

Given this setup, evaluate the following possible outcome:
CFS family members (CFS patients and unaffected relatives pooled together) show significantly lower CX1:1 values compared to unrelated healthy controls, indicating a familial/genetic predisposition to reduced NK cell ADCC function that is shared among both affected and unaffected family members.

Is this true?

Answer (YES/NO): YES